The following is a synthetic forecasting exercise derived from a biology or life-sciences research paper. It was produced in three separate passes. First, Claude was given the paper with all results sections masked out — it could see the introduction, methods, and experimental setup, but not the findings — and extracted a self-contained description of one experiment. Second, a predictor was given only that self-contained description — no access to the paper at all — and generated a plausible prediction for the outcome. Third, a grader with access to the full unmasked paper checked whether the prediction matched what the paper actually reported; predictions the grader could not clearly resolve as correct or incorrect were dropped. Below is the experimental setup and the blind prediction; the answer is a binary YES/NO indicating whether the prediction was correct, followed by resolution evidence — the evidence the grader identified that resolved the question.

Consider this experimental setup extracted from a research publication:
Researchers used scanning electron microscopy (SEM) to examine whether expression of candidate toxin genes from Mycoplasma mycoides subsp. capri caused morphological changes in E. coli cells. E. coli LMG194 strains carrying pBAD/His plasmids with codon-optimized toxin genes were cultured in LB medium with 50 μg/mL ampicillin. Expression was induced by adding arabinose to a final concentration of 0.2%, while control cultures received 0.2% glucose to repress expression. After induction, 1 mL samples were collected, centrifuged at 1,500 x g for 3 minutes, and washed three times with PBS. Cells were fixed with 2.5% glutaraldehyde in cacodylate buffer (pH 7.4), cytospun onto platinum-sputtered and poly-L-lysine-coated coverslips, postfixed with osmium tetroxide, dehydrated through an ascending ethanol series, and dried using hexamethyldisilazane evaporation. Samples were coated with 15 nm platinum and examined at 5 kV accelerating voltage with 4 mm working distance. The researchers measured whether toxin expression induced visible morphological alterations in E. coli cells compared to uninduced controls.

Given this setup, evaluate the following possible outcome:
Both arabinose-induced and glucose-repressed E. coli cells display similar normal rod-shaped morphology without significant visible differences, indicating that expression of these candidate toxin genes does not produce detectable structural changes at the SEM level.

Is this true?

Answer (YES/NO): NO